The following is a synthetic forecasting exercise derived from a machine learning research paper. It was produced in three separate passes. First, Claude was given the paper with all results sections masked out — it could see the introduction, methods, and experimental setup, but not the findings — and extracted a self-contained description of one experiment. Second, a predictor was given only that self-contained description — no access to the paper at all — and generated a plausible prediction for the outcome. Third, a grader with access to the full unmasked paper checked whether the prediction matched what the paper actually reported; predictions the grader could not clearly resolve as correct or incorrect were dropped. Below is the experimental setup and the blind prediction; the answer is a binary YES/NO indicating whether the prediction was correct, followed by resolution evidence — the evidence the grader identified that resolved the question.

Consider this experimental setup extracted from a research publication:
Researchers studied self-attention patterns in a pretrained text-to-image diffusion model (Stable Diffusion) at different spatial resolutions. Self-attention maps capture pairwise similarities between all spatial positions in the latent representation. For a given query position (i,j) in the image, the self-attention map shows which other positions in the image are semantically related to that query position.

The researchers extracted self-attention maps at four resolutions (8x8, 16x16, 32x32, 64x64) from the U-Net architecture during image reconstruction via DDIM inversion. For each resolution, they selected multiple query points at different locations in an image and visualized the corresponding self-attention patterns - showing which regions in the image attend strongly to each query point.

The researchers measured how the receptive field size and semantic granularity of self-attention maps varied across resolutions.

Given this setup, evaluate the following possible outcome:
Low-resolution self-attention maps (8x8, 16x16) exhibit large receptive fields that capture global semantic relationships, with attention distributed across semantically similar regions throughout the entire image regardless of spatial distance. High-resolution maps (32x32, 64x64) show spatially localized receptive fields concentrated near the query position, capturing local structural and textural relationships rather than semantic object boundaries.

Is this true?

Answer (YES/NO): NO